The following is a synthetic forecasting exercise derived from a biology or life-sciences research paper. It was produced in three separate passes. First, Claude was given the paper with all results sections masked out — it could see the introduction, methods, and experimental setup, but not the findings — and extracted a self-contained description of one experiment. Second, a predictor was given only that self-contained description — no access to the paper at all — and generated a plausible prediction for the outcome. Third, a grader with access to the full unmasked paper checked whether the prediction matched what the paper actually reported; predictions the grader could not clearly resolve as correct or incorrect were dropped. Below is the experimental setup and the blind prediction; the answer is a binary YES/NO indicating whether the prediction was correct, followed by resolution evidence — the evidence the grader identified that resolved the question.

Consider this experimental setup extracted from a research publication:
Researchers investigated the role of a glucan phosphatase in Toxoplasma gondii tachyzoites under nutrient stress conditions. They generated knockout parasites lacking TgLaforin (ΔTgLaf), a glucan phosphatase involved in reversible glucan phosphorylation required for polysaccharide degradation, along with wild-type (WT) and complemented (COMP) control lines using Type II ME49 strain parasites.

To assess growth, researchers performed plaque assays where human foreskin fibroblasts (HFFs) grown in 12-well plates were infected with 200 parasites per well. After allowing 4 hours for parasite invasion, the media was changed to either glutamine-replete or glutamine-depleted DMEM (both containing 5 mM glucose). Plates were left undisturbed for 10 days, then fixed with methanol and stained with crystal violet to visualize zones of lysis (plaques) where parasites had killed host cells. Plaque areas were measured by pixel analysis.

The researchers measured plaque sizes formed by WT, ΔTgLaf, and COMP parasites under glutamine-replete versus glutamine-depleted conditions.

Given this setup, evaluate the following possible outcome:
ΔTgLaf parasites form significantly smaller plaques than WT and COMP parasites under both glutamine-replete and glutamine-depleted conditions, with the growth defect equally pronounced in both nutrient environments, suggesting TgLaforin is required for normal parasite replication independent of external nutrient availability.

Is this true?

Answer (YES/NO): NO